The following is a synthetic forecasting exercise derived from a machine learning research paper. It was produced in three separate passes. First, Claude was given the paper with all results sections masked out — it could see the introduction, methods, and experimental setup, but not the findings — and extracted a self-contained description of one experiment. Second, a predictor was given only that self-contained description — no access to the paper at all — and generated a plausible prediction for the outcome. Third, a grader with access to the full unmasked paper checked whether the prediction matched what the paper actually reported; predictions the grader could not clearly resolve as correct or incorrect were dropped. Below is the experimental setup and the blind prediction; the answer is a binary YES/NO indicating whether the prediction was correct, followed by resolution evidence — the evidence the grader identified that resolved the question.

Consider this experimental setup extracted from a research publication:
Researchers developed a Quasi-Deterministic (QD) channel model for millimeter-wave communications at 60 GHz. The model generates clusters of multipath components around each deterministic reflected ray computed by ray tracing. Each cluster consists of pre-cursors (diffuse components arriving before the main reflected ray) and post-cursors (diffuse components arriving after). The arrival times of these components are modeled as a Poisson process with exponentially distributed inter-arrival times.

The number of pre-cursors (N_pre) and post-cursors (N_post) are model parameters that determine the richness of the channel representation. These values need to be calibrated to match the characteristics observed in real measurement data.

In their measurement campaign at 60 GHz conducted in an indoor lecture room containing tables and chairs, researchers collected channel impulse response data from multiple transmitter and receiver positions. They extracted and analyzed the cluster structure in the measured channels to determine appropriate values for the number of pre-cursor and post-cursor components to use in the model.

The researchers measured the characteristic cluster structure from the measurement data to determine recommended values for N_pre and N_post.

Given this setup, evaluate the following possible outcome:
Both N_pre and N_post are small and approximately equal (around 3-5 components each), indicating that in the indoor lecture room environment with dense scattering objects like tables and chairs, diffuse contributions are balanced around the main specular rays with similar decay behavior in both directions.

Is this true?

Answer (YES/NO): NO